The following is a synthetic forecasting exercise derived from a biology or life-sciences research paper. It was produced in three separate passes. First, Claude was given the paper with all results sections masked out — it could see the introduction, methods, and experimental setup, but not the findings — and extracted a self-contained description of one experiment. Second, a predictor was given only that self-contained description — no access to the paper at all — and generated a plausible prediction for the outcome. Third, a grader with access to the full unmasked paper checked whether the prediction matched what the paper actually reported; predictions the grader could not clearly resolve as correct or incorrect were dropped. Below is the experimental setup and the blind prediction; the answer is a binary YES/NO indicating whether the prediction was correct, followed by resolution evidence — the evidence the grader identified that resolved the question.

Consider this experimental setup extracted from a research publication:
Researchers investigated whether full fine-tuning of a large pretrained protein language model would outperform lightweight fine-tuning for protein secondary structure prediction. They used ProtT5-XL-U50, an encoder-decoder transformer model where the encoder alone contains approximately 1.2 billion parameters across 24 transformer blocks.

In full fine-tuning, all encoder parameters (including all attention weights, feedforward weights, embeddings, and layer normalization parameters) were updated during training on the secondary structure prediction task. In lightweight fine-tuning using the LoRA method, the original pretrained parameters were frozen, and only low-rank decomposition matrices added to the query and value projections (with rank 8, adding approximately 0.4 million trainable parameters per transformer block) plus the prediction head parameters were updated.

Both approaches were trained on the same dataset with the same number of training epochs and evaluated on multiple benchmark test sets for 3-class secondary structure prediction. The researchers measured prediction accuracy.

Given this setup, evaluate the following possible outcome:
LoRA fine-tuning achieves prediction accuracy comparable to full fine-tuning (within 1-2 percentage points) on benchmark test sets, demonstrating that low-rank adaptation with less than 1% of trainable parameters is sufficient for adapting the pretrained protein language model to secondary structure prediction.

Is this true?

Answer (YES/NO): NO